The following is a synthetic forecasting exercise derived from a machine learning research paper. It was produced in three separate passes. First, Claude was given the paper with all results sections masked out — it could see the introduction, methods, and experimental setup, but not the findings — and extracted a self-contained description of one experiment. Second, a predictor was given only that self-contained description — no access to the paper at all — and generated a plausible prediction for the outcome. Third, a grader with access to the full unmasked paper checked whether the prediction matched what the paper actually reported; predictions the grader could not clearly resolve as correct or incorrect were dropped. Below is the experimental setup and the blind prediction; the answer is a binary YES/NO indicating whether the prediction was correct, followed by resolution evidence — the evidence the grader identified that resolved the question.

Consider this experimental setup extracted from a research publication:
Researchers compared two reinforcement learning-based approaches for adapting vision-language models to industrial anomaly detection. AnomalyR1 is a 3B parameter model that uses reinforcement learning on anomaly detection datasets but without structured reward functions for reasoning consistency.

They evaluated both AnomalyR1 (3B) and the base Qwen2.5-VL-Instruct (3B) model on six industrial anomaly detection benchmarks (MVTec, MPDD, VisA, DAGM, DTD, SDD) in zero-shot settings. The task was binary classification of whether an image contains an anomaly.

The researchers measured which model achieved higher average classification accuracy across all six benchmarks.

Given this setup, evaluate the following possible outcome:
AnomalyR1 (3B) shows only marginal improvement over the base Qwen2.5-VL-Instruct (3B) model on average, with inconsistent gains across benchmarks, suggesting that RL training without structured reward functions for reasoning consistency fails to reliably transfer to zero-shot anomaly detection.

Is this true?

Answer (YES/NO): YES